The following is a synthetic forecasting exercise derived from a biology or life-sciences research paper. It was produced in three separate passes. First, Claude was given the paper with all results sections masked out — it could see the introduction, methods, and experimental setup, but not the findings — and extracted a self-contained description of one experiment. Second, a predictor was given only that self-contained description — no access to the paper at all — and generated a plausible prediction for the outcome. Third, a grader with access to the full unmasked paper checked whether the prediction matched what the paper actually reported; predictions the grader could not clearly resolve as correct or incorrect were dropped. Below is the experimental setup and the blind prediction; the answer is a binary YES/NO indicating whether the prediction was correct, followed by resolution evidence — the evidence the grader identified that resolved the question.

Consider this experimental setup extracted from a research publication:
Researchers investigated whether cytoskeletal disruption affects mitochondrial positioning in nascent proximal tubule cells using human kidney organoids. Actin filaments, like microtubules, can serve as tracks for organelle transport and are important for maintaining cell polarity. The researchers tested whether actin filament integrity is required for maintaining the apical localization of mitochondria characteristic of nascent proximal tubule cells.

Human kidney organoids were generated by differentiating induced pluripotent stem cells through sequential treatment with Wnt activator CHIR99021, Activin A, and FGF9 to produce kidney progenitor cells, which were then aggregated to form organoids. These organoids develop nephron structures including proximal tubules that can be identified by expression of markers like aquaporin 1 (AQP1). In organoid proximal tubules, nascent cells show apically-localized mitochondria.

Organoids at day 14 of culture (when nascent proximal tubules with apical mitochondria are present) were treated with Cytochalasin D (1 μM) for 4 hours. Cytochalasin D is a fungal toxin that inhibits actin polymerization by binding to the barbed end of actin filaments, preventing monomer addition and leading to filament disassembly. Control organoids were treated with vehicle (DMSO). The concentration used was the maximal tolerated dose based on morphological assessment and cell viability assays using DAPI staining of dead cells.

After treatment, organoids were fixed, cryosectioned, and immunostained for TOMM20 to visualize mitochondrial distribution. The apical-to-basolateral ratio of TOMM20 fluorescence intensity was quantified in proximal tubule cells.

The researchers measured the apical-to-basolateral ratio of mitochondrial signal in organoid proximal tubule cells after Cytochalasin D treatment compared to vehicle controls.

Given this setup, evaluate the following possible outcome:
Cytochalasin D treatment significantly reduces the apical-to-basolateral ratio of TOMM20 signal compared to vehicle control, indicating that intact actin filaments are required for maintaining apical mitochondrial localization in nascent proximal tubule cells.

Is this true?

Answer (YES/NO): NO